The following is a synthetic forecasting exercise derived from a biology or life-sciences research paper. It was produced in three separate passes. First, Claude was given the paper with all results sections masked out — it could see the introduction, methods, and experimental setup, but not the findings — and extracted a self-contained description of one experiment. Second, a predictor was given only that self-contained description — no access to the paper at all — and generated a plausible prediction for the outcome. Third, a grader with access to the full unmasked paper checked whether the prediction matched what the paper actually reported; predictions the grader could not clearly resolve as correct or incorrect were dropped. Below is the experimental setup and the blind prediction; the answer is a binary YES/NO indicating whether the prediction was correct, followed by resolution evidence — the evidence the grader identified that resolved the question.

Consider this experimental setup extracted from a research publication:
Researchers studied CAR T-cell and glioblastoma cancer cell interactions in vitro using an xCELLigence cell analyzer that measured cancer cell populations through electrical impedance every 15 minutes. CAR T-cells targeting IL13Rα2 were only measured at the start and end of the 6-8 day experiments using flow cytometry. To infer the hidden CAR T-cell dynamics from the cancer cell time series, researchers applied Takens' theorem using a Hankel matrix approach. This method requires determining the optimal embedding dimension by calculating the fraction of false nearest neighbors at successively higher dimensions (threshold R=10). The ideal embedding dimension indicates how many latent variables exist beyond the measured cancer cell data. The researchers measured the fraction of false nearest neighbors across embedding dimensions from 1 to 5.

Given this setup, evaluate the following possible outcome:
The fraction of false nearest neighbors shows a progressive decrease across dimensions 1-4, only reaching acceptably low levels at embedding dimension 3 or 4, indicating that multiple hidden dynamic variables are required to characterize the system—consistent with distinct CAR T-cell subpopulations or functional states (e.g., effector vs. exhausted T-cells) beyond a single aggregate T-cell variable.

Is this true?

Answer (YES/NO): NO